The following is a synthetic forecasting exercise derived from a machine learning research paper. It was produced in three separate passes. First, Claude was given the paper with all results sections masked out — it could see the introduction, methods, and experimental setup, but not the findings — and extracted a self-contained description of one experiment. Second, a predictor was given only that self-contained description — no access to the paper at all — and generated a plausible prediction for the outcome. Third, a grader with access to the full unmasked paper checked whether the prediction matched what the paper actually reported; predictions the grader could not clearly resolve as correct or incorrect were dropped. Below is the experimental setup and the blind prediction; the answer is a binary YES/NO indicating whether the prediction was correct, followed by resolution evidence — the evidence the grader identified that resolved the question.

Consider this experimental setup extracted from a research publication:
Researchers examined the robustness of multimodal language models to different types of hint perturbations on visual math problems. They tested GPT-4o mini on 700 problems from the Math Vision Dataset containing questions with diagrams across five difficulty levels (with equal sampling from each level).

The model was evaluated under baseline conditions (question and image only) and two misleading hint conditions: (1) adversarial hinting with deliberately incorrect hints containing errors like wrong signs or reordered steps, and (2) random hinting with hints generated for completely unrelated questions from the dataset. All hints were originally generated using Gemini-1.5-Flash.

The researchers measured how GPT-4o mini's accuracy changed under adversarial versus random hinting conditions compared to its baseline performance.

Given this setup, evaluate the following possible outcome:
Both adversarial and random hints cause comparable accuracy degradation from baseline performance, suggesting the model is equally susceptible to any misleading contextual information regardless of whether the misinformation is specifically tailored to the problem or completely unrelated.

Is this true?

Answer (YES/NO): NO